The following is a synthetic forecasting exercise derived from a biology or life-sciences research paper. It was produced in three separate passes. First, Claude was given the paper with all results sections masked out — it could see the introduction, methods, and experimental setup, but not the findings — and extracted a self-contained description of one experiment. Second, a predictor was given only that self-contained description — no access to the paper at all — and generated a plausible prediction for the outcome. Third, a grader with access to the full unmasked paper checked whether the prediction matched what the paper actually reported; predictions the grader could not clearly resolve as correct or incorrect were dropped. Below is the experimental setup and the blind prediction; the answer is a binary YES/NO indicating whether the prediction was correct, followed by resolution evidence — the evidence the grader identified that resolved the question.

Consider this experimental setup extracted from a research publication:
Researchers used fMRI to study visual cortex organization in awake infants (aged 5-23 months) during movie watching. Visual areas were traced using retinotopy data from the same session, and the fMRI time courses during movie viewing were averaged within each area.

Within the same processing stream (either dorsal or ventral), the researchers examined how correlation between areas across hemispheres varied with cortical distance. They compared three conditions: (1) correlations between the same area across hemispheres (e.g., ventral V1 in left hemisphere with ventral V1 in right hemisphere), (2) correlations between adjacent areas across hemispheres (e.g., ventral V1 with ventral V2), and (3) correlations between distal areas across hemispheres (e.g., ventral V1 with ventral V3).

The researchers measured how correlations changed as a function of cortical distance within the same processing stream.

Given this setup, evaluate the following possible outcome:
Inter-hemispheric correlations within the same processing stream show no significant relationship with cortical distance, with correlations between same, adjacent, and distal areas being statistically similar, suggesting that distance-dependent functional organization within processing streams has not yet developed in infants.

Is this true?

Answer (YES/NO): NO